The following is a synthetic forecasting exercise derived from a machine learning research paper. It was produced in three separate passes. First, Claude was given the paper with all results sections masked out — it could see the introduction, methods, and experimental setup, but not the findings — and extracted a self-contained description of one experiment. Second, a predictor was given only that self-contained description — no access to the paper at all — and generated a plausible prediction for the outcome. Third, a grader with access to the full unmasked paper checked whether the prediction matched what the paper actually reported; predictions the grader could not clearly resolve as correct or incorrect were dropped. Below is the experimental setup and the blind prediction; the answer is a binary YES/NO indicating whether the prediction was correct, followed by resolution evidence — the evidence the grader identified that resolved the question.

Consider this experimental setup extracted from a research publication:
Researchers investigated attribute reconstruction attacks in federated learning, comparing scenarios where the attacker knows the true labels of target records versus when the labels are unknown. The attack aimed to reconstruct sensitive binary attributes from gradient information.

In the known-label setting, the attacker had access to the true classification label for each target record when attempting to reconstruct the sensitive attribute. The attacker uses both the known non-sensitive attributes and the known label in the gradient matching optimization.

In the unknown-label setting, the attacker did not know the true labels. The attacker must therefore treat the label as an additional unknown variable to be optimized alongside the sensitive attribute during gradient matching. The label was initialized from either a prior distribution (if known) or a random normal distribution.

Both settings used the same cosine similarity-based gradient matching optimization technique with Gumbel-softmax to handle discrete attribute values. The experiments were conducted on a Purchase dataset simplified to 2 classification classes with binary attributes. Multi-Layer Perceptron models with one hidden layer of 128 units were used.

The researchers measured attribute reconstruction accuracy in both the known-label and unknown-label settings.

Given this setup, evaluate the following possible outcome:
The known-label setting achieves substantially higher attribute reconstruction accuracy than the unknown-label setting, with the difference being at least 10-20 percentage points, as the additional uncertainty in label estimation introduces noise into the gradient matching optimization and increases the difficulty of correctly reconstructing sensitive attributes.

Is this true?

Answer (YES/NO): NO